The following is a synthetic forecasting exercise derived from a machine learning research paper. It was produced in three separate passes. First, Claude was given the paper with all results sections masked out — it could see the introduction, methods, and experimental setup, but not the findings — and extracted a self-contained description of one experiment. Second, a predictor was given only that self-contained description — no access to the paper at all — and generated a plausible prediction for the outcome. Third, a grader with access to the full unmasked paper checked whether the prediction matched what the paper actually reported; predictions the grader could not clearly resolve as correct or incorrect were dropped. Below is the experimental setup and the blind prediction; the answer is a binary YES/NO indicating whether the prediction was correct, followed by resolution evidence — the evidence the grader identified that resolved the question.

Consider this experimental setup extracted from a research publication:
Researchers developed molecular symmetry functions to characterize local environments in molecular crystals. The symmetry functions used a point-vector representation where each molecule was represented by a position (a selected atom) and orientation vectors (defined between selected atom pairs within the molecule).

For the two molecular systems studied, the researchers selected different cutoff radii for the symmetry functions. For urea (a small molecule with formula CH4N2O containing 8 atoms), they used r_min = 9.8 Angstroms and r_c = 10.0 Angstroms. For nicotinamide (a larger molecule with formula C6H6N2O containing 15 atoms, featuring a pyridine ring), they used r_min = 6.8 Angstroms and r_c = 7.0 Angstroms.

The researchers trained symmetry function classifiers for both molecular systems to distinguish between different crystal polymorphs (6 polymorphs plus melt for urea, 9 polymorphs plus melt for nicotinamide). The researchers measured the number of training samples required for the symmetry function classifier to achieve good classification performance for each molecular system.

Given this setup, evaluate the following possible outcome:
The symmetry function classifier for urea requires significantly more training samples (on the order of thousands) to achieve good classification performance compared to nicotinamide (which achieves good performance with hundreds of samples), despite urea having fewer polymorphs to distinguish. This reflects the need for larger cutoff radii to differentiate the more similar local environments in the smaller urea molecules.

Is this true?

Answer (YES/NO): NO